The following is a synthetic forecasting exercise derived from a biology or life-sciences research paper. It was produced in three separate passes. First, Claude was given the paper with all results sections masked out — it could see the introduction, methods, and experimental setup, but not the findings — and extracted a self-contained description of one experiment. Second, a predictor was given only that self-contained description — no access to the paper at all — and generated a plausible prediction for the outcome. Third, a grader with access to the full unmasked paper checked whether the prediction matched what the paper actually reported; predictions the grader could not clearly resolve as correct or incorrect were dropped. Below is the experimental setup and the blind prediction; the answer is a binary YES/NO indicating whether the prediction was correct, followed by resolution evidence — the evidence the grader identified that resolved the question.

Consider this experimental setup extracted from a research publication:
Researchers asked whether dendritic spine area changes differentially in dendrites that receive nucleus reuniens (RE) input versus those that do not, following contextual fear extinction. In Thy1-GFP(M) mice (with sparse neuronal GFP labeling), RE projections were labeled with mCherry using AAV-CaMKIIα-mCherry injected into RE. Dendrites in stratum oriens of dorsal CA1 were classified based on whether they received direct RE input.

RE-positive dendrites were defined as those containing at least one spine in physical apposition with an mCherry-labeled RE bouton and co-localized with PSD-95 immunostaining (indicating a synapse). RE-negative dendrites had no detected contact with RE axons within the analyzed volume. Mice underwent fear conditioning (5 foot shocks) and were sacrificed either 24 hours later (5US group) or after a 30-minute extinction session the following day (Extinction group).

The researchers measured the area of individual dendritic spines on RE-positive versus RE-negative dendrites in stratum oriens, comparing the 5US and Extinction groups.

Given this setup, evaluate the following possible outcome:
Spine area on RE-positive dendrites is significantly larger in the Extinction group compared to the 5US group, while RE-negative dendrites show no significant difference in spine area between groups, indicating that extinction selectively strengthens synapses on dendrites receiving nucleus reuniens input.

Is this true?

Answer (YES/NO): NO